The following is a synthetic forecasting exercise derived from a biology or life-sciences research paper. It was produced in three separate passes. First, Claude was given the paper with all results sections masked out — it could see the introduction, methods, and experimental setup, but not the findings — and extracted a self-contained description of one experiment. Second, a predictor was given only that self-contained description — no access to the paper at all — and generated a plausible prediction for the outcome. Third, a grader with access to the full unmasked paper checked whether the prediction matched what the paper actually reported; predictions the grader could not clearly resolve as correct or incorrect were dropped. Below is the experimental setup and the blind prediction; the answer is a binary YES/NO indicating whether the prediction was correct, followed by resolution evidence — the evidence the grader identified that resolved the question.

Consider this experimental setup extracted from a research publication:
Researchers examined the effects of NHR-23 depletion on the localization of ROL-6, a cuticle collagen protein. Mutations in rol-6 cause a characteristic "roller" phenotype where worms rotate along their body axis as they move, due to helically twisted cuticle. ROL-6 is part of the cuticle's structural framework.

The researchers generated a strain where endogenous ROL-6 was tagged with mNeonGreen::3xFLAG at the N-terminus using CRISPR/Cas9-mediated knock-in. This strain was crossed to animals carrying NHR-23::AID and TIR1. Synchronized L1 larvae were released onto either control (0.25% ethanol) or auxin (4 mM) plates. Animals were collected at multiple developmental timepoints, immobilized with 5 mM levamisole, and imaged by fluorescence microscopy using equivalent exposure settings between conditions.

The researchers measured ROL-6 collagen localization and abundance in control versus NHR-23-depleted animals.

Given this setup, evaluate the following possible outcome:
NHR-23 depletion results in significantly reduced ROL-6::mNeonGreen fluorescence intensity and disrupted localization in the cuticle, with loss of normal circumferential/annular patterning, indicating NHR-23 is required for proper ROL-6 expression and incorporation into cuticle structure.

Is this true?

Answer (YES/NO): NO